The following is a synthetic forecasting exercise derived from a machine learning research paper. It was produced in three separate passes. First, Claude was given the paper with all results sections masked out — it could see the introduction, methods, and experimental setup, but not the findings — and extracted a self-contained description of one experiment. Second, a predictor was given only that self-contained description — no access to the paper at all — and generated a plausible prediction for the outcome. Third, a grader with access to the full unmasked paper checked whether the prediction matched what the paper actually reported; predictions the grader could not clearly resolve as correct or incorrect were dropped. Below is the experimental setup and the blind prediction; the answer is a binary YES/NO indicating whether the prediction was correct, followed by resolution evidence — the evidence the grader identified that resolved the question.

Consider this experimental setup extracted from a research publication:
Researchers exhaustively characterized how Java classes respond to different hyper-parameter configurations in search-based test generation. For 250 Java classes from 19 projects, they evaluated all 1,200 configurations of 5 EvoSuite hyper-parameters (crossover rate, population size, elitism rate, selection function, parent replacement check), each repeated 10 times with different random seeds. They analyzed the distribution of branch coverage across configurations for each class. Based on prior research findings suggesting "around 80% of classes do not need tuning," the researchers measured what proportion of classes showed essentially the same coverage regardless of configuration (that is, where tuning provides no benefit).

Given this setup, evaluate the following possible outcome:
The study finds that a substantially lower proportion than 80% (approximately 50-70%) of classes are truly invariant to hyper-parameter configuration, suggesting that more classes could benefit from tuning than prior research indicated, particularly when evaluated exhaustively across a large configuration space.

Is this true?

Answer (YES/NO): NO